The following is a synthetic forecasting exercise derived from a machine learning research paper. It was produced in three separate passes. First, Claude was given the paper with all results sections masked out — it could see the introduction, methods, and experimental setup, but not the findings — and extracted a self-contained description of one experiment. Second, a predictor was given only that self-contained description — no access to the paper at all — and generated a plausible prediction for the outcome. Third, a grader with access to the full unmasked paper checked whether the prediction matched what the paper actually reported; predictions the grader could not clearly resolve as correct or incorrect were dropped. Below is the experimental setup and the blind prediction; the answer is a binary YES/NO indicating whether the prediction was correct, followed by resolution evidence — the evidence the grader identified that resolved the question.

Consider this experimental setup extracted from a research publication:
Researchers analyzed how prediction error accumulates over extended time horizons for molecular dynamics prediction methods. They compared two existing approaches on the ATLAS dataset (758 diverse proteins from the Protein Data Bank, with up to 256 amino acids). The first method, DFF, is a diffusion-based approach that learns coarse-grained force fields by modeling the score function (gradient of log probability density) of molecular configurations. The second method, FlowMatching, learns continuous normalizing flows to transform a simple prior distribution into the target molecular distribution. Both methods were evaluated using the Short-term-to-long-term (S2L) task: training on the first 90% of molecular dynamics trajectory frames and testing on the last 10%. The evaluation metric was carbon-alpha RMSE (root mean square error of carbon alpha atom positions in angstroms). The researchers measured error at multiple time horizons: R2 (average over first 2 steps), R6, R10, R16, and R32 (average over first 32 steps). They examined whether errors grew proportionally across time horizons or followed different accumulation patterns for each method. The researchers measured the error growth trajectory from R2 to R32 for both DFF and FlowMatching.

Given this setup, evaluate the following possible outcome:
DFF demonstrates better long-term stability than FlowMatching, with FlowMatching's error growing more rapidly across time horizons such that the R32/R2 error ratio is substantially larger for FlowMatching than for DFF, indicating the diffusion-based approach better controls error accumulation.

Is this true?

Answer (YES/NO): NO